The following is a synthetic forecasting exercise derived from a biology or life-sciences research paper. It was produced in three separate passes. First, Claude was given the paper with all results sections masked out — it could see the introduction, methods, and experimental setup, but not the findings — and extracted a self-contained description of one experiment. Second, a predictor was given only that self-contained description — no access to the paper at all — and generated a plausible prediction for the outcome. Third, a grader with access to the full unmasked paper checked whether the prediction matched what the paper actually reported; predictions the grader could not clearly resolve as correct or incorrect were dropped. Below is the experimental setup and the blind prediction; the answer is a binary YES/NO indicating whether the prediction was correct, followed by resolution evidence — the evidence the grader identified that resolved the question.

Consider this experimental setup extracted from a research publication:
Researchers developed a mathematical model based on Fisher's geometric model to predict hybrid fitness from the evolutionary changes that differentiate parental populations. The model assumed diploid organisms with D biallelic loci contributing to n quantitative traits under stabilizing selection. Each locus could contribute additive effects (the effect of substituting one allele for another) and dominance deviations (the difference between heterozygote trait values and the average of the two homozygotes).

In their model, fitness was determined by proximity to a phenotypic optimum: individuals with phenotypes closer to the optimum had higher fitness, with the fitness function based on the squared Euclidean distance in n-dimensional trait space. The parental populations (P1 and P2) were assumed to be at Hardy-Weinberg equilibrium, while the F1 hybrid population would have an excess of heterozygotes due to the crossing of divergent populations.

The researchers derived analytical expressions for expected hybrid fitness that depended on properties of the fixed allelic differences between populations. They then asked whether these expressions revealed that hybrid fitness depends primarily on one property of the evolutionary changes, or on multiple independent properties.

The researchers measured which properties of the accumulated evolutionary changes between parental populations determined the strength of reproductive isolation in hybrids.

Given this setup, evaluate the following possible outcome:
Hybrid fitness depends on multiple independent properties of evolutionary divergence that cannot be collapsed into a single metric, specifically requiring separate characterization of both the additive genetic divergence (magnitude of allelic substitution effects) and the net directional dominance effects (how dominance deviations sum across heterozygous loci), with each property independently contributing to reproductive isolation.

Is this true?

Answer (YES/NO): NO